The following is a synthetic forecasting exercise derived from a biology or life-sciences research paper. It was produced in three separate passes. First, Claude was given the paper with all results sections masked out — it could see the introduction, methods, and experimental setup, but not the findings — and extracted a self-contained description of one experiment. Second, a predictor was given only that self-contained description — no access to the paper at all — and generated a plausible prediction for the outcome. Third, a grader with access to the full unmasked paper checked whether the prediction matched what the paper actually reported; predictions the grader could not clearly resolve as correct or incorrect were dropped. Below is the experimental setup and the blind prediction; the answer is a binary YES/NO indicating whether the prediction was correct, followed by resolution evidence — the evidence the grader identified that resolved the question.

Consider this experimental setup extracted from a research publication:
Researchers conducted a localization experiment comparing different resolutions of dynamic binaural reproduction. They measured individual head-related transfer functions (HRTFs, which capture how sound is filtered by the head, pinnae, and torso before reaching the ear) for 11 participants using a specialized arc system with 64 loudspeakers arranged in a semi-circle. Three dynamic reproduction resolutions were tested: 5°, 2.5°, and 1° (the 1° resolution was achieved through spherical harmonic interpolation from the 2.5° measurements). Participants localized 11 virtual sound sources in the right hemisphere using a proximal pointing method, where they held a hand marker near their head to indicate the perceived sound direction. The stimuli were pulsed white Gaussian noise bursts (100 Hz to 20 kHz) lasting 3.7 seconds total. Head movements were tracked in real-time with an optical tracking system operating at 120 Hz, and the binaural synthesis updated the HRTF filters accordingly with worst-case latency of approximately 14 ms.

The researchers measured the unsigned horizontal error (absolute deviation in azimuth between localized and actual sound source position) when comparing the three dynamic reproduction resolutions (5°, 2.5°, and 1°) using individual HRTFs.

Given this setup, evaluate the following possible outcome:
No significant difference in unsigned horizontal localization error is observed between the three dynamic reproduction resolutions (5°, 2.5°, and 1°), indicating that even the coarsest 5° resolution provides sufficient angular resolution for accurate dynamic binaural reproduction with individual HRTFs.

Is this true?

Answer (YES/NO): YES